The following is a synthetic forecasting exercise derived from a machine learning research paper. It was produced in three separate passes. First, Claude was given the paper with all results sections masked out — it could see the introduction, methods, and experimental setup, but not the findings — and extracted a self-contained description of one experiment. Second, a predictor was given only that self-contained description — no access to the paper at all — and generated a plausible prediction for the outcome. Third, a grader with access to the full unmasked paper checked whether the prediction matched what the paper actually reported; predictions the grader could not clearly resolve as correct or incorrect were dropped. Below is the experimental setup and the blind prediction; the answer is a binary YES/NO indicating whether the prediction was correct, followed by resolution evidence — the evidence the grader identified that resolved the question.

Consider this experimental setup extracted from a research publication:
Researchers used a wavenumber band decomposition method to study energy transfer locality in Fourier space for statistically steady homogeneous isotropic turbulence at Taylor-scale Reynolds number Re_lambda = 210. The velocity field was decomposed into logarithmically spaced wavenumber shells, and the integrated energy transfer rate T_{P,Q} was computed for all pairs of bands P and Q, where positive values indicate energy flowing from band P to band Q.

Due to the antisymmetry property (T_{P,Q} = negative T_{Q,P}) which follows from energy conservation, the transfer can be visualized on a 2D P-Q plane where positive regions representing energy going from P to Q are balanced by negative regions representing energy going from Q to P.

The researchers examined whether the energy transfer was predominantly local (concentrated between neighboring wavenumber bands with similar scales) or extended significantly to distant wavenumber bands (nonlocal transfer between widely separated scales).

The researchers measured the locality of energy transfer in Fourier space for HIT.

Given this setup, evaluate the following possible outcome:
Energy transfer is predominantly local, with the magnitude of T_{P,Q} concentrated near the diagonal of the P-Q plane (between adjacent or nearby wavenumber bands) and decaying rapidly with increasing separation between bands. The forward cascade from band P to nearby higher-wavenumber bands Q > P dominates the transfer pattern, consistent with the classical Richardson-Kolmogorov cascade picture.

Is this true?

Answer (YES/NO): YES